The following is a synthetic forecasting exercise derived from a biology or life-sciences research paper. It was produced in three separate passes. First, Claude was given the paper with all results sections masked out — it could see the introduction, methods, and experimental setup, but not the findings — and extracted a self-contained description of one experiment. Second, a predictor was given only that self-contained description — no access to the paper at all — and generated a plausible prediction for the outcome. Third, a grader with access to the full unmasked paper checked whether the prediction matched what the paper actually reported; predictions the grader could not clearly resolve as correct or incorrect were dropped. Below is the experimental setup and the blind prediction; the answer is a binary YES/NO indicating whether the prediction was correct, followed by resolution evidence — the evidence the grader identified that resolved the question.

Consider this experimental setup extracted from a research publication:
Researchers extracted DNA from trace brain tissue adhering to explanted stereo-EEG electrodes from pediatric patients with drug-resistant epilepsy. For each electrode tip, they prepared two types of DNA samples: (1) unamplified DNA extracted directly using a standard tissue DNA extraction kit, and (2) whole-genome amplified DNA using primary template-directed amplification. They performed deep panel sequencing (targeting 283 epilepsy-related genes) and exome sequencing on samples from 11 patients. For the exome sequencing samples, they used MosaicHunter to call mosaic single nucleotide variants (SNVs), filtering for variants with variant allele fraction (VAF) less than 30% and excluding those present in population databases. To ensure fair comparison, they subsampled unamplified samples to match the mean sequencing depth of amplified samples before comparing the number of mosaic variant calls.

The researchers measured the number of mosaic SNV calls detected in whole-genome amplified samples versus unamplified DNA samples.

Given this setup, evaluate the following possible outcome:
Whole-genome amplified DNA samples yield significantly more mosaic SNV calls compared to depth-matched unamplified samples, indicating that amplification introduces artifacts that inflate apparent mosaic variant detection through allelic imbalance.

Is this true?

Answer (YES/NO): YES